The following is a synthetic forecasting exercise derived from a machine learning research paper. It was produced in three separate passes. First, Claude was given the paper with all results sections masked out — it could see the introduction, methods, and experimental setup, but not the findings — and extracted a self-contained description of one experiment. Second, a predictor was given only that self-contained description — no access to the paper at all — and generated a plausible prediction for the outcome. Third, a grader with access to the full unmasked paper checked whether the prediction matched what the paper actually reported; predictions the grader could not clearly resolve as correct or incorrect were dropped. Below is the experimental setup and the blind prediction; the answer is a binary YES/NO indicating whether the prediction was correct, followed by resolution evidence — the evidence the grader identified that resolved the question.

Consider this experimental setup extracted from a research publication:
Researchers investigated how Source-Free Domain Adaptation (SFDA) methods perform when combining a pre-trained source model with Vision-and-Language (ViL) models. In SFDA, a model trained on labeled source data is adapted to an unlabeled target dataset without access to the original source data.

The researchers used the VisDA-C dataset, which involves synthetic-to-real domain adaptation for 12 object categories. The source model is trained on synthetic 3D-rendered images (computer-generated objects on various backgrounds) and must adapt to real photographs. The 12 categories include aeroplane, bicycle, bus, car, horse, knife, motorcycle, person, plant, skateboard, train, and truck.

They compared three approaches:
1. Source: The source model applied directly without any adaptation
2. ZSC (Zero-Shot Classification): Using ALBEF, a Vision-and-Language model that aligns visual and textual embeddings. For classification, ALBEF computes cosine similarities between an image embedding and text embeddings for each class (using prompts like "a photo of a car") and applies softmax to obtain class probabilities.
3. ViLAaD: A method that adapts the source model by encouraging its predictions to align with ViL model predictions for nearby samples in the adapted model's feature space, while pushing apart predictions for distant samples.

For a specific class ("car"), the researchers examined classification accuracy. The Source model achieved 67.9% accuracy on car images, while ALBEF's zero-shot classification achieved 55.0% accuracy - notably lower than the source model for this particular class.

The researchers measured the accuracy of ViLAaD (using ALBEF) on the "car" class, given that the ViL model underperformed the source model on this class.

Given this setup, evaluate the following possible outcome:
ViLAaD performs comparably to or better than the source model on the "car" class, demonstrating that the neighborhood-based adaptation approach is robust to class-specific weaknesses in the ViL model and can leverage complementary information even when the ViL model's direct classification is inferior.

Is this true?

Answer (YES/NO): NO